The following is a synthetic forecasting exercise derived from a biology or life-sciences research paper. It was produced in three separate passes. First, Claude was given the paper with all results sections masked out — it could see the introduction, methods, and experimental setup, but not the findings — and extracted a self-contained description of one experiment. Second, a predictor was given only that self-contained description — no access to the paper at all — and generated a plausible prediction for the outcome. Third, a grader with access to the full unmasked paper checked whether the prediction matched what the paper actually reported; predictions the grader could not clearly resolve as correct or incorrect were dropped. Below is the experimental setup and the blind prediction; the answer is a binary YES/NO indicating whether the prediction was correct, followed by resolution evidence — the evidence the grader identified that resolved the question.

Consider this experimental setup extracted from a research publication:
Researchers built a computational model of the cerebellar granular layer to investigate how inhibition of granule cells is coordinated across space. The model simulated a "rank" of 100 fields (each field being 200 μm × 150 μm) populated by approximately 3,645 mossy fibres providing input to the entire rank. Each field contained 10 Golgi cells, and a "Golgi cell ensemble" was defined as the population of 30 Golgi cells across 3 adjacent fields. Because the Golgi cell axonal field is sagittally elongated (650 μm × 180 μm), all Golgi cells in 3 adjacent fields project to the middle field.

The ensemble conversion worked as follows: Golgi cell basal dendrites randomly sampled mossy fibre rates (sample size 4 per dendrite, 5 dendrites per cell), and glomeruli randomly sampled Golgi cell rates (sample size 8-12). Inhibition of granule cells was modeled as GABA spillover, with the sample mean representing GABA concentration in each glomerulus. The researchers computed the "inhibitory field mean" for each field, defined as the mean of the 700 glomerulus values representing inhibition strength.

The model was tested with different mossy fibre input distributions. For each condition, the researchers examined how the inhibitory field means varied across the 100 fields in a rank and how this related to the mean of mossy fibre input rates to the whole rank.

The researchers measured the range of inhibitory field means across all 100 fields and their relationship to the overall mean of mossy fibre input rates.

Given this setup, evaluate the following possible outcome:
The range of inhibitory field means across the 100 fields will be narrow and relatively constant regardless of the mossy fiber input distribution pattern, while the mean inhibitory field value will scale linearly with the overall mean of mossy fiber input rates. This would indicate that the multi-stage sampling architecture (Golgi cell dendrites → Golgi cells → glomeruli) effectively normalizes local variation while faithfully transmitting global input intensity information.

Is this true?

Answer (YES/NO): YES